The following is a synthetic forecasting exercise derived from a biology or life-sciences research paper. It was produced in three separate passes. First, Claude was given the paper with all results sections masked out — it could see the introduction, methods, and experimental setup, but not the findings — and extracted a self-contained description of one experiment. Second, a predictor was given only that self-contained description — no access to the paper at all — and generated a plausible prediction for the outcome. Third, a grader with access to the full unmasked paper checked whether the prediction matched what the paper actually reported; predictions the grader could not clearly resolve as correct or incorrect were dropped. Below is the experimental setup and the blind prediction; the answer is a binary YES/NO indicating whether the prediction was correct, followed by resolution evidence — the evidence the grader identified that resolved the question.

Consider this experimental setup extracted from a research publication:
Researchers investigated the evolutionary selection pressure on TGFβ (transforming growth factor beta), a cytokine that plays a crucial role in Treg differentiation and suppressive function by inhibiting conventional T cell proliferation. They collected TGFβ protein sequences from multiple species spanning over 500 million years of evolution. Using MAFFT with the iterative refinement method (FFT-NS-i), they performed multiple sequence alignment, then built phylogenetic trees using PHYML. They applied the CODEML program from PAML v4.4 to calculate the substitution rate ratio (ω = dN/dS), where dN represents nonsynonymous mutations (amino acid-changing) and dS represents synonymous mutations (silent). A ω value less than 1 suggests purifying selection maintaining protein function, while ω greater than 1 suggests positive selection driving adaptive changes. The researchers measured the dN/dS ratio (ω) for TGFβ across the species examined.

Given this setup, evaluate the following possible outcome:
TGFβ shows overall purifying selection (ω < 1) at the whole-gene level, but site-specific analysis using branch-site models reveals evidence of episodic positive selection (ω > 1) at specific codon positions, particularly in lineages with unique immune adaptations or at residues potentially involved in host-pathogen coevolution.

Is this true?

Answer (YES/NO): NO